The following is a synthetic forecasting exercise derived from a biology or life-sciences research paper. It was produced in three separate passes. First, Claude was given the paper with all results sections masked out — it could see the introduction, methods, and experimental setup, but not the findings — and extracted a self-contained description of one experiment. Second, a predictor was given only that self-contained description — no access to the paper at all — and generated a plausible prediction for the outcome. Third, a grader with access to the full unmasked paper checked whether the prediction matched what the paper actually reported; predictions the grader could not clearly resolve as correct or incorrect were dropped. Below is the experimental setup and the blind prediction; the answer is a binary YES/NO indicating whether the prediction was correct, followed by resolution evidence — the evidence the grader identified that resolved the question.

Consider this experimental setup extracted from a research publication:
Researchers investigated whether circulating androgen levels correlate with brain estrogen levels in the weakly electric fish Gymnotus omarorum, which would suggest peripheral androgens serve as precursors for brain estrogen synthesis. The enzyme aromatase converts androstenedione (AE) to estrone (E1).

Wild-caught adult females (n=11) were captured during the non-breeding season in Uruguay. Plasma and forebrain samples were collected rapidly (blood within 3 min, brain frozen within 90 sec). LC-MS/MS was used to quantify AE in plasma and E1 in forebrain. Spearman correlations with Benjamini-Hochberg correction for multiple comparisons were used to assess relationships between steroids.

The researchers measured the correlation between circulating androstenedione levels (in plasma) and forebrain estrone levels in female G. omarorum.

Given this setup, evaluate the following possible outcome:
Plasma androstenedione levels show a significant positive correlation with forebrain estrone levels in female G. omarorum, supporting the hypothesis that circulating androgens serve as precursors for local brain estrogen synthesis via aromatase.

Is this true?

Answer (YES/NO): YES